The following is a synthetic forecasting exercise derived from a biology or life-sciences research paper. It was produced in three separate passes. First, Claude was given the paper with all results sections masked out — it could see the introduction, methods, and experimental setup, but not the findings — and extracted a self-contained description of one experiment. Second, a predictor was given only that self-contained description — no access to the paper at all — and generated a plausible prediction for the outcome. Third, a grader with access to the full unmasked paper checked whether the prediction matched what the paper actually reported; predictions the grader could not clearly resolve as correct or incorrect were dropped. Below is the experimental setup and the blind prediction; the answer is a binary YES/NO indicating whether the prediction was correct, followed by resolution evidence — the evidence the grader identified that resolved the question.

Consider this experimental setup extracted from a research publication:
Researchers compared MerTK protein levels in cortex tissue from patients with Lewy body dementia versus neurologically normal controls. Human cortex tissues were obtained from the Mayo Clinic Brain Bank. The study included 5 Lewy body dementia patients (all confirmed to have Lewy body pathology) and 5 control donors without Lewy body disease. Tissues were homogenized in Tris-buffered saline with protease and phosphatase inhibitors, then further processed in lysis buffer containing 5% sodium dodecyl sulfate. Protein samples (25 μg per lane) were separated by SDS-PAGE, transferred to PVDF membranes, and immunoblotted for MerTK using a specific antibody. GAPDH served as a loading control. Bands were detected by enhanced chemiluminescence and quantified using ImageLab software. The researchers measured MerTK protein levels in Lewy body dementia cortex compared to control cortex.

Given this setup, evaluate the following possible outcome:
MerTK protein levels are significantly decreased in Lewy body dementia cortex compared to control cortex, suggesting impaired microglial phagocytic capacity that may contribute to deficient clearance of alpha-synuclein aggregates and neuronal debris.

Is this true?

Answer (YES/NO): NO